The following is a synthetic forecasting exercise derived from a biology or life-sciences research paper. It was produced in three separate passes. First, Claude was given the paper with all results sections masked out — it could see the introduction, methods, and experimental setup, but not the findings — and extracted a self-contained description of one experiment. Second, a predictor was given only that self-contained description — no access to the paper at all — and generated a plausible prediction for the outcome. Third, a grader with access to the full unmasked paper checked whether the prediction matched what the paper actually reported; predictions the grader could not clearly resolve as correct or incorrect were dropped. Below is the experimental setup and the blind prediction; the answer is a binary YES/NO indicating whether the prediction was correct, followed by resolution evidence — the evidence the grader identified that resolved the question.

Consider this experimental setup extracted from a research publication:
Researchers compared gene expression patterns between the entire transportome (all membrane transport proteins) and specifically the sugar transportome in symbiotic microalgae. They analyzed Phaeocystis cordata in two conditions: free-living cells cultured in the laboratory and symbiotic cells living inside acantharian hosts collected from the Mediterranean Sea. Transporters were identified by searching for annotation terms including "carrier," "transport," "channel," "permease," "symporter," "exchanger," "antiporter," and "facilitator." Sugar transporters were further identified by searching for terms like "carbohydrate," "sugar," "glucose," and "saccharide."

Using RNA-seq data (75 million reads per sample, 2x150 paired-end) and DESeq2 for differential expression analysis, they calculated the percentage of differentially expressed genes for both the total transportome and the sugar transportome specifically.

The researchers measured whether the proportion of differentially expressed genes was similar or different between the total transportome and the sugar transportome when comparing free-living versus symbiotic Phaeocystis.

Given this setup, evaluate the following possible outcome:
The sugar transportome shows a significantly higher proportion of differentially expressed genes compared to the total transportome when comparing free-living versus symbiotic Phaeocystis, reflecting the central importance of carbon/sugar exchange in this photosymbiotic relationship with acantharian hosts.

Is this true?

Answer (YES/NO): NO